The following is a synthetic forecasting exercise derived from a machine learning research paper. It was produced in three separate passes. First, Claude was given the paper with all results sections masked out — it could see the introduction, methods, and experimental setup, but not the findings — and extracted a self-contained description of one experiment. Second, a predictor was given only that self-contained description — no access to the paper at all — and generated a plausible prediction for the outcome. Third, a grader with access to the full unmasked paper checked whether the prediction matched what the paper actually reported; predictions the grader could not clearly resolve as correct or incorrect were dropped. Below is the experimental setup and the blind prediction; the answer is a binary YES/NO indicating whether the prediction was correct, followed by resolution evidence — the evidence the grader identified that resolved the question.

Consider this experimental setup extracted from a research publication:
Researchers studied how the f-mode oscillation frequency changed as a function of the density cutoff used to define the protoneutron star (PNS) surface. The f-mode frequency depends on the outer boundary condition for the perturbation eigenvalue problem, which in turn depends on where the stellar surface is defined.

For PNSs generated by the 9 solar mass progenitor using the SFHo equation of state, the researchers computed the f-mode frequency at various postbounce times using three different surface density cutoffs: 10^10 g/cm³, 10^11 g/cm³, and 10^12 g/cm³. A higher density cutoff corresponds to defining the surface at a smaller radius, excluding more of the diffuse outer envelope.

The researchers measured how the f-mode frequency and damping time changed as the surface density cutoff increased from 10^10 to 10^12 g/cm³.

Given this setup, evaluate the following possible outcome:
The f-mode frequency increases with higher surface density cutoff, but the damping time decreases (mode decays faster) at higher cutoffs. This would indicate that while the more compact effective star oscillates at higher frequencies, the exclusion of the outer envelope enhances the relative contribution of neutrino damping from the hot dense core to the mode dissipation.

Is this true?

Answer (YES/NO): YES